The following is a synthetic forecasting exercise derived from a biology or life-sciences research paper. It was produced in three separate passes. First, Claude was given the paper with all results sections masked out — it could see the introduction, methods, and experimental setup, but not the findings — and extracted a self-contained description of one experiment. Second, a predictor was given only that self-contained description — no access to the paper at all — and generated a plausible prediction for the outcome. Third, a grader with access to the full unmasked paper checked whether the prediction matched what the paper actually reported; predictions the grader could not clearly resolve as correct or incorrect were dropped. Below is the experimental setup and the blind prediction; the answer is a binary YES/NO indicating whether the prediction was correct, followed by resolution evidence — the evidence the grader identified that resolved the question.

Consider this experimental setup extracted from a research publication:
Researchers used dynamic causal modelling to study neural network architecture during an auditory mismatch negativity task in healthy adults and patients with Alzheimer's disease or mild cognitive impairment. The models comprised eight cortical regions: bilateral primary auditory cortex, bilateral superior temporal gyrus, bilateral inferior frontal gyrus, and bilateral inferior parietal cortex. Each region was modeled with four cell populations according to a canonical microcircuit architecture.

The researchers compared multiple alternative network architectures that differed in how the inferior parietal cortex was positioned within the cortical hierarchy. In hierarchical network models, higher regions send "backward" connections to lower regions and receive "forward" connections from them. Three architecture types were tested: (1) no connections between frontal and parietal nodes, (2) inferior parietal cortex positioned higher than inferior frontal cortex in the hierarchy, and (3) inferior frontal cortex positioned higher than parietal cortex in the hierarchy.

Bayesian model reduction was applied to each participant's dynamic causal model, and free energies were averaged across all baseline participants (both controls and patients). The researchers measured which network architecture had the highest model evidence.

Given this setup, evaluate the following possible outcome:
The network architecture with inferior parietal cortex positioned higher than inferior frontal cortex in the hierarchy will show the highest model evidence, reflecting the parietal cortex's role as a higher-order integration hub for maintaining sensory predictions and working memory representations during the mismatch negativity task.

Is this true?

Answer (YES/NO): NO